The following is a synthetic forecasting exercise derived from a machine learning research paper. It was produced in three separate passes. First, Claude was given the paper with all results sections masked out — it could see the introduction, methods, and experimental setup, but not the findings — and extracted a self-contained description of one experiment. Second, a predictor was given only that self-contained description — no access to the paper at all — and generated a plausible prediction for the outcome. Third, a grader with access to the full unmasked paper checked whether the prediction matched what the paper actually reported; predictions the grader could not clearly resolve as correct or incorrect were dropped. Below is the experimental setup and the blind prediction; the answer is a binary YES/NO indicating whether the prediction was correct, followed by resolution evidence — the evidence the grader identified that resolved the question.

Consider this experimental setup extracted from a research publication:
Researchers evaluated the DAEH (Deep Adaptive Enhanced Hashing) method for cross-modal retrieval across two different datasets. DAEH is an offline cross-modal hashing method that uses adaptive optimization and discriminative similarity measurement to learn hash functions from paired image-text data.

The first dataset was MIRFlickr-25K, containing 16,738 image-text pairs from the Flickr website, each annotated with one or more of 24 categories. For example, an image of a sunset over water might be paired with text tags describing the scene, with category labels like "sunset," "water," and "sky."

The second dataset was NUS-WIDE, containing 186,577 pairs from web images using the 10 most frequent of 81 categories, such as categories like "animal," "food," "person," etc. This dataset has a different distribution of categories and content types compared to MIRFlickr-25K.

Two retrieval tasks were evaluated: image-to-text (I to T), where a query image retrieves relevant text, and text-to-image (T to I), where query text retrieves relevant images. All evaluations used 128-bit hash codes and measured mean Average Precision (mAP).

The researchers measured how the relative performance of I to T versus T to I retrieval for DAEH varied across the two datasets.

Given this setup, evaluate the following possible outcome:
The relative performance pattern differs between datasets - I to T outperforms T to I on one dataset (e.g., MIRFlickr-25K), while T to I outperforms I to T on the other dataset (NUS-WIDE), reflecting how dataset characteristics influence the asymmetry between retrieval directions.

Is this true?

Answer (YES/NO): NO